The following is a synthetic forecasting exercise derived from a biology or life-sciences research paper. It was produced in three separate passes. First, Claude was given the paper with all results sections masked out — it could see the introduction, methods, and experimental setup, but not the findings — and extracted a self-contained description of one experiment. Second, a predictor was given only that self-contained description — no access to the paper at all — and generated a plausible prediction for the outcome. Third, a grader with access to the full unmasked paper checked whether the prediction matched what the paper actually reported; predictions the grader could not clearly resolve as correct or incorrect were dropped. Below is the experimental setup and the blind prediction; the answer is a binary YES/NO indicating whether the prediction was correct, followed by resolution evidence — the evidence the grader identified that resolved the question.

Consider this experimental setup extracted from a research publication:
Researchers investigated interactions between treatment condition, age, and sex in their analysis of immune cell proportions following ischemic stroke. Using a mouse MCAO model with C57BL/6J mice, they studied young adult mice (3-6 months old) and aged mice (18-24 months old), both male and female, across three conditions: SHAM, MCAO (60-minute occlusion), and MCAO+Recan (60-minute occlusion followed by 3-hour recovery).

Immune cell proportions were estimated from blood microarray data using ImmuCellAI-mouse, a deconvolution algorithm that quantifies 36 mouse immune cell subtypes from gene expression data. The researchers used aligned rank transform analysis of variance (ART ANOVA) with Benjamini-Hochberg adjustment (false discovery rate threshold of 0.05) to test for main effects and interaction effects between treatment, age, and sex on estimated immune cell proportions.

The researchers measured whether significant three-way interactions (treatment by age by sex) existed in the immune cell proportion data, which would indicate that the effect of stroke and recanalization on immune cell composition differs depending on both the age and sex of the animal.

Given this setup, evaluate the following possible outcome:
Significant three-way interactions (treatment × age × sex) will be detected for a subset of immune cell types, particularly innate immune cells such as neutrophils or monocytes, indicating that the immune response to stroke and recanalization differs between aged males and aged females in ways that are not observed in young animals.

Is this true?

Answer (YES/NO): NO